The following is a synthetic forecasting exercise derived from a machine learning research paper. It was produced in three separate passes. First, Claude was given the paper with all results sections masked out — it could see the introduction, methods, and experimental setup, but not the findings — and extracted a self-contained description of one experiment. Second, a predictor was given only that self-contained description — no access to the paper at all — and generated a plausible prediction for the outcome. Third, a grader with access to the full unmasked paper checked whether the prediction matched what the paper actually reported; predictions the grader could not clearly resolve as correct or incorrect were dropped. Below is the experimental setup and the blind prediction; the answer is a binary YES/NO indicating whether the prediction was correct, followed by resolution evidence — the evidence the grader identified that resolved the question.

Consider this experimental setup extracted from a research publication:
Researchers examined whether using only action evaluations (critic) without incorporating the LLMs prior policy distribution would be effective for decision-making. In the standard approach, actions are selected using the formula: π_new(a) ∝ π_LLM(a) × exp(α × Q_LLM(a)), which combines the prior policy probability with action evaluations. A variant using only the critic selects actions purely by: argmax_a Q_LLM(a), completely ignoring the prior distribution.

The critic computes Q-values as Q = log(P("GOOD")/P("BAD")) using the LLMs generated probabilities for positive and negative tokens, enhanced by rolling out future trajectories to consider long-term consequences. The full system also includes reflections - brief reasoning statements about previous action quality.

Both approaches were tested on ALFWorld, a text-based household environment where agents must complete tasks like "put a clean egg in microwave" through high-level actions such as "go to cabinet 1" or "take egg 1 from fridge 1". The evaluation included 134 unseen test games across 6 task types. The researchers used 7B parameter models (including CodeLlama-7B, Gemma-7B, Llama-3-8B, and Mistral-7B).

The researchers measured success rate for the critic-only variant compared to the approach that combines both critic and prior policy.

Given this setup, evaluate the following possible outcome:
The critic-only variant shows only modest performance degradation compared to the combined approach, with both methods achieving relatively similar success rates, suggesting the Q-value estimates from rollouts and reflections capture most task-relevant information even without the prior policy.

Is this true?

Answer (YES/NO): NO